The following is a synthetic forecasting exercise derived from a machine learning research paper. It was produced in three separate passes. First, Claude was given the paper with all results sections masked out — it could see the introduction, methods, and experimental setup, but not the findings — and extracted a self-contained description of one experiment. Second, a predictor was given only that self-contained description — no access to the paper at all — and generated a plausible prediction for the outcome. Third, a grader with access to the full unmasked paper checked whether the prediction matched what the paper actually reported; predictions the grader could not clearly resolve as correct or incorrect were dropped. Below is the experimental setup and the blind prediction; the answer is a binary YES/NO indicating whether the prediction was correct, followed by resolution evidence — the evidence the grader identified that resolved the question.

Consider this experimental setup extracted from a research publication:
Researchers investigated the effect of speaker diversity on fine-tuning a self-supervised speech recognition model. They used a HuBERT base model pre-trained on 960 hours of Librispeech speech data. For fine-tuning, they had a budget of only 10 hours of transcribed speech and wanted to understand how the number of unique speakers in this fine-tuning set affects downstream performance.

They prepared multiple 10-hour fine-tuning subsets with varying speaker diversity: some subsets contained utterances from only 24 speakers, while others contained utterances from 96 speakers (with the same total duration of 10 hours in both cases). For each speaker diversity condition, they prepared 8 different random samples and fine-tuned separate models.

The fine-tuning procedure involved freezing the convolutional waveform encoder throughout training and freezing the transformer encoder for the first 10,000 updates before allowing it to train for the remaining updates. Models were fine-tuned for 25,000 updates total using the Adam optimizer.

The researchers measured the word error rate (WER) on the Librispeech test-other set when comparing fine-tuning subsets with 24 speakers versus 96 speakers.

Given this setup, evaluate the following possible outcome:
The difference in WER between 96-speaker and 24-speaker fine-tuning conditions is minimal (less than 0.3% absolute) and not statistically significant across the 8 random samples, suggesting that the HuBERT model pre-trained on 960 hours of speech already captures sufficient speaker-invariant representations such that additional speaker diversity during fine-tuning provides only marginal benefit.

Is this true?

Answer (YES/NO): NO